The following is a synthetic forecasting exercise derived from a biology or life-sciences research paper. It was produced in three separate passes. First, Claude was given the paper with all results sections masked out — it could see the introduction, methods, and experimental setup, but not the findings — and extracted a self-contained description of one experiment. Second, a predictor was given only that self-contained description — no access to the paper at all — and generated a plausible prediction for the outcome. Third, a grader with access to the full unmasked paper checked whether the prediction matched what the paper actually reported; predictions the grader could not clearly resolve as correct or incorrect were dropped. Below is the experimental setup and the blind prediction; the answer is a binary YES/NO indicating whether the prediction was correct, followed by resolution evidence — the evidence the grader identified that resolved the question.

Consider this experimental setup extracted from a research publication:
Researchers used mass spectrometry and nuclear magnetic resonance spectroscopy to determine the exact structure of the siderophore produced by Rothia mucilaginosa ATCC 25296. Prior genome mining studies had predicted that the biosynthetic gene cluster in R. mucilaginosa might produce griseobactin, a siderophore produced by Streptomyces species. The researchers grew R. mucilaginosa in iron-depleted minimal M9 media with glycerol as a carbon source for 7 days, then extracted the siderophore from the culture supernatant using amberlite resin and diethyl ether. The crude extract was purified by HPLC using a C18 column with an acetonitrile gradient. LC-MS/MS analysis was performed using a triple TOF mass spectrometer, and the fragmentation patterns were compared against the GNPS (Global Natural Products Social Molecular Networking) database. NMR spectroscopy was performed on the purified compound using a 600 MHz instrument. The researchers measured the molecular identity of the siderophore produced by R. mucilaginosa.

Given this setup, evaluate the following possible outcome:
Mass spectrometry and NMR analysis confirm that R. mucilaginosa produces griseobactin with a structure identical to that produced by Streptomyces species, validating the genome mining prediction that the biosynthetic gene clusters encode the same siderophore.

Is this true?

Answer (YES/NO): NO